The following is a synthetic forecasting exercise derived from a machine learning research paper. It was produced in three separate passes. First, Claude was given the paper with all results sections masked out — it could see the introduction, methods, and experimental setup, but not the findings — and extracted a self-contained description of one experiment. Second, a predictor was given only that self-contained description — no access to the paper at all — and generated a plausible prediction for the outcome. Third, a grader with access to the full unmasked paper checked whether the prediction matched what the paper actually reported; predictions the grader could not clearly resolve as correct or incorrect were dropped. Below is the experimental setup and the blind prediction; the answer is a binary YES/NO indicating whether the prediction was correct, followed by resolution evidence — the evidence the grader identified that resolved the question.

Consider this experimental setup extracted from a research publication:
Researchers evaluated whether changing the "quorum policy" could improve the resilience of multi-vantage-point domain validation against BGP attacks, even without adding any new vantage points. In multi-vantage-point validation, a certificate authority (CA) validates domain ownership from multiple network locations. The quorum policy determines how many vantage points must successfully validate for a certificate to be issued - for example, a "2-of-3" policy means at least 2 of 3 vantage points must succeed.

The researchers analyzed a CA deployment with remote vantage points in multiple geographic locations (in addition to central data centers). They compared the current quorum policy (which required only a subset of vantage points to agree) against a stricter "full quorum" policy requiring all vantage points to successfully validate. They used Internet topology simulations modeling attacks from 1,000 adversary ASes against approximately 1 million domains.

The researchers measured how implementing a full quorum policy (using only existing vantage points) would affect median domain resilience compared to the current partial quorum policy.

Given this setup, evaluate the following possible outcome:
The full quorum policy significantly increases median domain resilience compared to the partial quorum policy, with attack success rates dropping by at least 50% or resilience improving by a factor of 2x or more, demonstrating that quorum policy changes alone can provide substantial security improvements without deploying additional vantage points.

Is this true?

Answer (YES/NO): YES